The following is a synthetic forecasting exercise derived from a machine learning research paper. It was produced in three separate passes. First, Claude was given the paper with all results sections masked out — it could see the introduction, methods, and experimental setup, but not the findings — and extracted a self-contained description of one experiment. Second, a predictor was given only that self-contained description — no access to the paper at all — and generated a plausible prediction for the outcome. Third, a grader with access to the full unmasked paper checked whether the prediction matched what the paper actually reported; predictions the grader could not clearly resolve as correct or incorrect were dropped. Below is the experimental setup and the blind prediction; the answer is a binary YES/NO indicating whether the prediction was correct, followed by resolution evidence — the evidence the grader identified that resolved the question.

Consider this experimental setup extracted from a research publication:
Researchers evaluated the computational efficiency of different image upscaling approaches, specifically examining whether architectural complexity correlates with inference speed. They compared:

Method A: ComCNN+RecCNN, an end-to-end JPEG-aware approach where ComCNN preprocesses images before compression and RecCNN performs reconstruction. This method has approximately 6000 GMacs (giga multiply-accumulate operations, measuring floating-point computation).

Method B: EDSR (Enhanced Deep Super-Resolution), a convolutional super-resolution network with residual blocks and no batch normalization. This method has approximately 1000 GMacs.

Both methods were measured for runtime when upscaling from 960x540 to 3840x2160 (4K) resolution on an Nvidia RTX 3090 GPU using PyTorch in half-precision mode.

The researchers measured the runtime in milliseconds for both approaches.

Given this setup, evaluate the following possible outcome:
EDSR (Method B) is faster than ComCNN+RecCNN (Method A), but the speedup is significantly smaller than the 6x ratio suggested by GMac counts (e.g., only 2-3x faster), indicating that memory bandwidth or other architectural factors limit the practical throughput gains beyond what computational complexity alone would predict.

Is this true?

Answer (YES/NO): NO